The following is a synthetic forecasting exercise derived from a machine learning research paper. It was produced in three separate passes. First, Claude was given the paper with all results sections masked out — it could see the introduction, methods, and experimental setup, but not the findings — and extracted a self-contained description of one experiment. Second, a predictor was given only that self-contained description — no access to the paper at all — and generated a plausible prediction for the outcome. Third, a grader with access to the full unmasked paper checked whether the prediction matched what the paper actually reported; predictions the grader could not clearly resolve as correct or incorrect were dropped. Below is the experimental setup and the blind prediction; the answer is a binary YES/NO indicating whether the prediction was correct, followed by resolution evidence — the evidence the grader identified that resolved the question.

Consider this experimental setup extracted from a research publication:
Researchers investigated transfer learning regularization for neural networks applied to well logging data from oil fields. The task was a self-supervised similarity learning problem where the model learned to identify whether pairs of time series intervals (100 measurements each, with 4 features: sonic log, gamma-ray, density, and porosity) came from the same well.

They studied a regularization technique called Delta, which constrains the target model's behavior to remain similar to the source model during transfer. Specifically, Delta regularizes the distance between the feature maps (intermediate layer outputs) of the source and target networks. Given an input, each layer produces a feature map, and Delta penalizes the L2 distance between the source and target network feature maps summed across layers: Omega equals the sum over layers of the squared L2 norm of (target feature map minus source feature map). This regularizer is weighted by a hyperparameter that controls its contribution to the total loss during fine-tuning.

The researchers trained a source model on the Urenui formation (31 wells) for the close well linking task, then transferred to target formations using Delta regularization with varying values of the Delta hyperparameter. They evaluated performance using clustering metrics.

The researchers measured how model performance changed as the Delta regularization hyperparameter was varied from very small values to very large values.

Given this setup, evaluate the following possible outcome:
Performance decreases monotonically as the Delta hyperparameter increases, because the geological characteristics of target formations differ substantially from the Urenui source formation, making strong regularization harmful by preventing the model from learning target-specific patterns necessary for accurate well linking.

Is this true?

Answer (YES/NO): NO